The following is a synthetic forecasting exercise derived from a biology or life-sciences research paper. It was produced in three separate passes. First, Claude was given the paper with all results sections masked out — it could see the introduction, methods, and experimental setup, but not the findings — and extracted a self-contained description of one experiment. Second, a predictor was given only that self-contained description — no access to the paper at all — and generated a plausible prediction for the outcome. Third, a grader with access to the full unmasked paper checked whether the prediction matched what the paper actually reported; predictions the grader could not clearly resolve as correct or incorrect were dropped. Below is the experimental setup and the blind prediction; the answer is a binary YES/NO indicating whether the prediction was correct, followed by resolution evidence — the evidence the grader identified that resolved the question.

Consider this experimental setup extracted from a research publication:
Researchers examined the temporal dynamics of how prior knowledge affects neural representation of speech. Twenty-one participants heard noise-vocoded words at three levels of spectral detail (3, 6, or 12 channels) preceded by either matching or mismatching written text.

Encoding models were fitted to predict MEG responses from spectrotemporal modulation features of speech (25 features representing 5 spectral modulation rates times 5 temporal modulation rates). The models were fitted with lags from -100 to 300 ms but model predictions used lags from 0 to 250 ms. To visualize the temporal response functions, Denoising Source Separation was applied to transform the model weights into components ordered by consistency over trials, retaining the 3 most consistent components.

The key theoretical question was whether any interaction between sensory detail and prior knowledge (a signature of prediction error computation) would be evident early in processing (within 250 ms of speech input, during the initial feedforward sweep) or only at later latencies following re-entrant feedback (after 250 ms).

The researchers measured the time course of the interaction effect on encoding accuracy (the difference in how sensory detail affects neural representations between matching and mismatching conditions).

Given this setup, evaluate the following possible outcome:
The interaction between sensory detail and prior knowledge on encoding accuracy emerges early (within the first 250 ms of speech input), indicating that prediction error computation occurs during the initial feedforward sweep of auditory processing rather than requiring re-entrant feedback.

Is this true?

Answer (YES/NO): YES